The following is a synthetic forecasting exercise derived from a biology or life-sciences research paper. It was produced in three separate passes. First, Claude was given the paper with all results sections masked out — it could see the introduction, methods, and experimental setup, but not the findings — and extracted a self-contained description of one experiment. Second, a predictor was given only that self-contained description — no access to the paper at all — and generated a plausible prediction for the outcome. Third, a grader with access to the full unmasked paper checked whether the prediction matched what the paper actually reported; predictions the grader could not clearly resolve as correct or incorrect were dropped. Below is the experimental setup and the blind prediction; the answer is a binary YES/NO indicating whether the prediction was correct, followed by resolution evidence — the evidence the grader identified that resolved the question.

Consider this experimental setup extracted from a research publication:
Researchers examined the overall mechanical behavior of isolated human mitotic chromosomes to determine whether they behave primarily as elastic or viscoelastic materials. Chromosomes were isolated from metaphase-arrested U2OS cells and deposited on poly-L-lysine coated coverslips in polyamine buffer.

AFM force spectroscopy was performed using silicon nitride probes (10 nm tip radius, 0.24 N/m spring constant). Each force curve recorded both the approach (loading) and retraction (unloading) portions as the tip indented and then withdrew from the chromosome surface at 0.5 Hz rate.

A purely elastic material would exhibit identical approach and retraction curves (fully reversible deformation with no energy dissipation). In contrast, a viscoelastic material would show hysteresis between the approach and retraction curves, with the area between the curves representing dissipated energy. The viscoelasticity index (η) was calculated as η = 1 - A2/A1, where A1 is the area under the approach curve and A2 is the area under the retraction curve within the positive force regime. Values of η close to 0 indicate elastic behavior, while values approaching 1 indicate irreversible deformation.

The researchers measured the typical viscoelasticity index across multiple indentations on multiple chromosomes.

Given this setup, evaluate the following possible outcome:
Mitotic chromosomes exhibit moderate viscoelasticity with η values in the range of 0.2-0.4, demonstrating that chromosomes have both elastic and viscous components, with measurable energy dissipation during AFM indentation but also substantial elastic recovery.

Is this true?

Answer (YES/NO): NO